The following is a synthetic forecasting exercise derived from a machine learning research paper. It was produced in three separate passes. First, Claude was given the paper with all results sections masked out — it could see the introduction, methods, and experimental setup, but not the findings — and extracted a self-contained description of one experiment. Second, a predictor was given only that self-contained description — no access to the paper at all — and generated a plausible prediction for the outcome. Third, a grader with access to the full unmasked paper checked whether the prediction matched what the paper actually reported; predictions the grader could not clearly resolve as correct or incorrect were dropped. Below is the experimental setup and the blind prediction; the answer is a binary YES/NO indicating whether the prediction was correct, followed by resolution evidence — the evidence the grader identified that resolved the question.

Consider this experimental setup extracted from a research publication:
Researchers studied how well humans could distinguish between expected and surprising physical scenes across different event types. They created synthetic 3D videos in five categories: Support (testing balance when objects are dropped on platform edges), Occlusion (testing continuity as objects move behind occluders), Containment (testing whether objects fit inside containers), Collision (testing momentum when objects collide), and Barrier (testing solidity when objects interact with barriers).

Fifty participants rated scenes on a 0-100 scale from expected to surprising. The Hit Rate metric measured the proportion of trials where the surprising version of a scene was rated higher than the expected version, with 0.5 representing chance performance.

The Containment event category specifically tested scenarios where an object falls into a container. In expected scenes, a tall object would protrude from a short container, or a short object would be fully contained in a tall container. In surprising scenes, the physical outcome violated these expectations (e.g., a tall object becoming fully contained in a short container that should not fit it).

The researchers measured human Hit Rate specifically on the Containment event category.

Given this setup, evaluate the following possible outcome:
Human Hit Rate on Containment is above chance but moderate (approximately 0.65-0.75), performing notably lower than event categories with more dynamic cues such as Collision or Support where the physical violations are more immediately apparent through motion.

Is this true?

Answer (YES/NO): NO